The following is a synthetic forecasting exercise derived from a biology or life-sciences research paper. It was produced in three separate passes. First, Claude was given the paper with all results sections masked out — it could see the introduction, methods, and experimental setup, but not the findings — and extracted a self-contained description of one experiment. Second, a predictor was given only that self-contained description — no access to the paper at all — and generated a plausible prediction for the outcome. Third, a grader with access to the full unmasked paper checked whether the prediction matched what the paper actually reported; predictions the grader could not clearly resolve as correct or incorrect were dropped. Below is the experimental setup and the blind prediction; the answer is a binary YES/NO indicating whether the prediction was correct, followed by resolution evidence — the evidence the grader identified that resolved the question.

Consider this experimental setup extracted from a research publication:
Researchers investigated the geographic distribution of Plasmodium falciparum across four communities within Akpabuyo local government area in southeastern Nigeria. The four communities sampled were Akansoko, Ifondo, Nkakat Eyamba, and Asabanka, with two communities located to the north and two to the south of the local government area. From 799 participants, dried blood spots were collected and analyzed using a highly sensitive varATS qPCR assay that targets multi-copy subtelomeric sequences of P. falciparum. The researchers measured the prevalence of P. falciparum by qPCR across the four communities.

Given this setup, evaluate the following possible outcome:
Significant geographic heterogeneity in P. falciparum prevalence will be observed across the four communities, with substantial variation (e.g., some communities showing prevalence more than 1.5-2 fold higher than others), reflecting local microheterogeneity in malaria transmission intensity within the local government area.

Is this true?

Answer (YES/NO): YES